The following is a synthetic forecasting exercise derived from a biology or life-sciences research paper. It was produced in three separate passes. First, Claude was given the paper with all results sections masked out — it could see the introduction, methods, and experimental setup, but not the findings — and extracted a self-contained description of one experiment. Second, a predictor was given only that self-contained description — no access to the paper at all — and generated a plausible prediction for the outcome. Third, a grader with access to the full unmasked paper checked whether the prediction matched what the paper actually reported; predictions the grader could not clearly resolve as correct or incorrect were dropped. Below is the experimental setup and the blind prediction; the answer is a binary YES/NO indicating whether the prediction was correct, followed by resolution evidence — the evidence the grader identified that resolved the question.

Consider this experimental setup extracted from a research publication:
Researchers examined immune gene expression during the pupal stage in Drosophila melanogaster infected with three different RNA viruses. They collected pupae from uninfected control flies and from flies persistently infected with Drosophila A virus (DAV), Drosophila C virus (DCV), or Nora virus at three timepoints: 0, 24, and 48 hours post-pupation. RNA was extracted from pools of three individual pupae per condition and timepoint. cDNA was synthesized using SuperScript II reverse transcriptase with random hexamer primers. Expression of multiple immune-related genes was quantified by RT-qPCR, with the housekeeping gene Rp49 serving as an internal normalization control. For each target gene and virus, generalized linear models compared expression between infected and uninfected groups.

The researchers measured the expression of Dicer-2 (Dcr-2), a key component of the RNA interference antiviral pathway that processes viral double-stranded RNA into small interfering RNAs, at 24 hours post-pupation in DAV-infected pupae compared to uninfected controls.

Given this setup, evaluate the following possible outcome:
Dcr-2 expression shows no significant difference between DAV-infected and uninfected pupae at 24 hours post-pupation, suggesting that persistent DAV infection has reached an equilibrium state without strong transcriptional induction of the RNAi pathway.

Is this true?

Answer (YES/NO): YES